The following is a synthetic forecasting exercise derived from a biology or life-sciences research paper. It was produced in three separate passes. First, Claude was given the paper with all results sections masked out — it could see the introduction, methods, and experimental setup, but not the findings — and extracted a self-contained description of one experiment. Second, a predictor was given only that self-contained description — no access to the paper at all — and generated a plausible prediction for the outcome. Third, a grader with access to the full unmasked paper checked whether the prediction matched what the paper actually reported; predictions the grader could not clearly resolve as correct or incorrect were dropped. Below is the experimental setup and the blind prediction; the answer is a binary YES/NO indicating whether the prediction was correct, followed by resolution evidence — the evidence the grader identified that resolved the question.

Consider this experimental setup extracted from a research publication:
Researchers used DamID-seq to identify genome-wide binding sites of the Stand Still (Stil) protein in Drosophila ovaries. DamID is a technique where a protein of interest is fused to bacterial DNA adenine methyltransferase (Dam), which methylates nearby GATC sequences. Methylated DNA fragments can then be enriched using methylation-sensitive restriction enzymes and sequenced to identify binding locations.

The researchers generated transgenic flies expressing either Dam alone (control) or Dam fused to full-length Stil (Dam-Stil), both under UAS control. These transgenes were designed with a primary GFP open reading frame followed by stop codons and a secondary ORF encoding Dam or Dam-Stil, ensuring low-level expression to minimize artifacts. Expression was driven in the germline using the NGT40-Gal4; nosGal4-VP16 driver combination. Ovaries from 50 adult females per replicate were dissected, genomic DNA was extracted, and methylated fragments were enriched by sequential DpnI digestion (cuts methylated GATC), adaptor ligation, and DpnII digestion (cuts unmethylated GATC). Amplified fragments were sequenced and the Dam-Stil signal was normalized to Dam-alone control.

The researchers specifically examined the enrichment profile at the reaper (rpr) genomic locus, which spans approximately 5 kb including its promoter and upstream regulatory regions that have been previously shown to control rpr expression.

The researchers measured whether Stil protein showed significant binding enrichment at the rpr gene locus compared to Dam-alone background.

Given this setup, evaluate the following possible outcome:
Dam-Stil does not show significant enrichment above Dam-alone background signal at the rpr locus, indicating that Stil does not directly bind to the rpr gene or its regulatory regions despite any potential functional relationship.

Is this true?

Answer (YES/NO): NO